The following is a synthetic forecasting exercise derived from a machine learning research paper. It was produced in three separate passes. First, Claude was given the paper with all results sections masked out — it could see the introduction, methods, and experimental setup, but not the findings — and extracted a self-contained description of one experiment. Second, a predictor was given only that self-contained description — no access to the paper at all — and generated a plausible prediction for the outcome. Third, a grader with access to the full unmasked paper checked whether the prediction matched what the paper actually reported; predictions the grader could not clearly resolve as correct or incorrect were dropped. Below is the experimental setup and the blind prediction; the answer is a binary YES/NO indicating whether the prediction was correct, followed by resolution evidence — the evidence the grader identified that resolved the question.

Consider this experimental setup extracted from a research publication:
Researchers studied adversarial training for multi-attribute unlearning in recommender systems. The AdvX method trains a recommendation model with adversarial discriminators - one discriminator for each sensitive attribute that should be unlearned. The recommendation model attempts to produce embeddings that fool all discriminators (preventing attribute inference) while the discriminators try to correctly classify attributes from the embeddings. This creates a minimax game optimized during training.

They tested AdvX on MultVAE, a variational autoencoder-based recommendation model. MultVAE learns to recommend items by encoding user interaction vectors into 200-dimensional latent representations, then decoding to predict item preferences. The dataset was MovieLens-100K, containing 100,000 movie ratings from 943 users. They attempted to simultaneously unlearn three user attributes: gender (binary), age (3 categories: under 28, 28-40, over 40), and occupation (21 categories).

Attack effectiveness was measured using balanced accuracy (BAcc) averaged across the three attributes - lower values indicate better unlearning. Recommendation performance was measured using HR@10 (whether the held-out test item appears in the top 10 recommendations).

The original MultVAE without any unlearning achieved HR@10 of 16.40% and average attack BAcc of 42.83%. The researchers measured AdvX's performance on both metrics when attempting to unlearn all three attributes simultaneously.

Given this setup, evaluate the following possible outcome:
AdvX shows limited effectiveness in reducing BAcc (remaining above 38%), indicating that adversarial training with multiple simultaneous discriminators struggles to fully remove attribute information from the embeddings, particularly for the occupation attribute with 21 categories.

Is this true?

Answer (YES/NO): NO